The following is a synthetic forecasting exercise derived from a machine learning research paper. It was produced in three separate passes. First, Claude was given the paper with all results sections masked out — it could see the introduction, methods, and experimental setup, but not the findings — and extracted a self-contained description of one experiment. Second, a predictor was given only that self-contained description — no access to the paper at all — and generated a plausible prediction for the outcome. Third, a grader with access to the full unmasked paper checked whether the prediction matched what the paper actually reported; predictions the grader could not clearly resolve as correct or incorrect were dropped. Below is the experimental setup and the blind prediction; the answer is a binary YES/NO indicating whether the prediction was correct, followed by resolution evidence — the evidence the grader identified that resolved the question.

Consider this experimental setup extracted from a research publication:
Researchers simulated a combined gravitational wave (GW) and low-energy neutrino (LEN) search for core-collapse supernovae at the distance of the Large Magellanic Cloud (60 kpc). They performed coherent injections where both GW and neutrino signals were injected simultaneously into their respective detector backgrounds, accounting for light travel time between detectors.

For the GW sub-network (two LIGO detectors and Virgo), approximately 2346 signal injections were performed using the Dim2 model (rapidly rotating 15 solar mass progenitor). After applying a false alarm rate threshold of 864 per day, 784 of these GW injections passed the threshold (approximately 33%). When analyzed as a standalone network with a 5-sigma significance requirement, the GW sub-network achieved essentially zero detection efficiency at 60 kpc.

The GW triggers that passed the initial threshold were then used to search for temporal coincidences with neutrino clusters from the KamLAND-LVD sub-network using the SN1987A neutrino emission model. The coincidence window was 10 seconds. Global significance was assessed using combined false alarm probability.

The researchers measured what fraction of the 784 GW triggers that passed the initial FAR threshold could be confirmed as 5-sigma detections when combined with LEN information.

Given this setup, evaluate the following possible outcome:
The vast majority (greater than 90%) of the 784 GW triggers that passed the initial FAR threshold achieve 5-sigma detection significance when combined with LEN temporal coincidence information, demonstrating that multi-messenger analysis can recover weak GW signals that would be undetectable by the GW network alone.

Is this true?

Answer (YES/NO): YES